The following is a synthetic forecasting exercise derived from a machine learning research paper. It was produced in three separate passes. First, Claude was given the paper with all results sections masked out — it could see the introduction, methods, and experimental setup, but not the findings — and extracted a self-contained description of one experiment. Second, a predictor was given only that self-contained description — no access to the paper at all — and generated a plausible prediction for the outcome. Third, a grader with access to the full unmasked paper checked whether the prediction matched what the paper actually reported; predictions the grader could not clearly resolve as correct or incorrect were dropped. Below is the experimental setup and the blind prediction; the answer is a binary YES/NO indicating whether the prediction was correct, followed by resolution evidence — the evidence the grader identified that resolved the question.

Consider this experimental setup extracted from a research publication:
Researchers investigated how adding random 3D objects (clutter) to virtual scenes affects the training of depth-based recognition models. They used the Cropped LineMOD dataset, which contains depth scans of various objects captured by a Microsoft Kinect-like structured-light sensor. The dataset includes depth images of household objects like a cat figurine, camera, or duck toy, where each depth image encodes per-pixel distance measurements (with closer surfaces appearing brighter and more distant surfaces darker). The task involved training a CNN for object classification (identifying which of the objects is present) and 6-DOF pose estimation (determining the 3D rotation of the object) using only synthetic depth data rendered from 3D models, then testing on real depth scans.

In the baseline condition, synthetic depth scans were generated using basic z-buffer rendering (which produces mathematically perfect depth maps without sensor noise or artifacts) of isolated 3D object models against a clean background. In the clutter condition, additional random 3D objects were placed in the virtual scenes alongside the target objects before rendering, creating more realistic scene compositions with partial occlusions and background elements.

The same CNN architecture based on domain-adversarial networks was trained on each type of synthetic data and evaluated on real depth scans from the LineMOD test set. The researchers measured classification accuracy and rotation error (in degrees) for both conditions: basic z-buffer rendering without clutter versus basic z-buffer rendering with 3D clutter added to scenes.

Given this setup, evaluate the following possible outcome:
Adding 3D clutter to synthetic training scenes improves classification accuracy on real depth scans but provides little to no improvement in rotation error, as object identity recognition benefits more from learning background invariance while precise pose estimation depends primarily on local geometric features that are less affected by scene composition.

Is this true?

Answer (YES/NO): NO